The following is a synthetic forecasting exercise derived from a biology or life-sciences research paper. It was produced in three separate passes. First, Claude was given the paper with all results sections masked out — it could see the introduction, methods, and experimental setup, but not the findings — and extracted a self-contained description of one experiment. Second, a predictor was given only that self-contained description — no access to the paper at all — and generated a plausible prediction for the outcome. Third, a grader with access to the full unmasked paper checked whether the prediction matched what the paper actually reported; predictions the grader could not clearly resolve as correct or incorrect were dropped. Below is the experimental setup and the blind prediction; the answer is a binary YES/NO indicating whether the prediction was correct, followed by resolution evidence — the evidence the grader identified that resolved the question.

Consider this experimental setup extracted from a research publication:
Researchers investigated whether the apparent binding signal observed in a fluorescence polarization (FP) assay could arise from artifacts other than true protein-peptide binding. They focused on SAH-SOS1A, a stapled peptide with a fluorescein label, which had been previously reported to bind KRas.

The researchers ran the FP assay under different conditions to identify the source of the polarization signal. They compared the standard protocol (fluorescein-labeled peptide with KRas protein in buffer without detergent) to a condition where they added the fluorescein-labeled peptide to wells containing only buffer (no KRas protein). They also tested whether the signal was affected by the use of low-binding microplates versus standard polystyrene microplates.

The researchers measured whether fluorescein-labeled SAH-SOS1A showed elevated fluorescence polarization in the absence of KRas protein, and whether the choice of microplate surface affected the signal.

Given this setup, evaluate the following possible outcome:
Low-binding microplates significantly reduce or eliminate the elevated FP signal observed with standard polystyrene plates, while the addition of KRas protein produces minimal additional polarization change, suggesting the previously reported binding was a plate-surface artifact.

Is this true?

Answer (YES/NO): YES